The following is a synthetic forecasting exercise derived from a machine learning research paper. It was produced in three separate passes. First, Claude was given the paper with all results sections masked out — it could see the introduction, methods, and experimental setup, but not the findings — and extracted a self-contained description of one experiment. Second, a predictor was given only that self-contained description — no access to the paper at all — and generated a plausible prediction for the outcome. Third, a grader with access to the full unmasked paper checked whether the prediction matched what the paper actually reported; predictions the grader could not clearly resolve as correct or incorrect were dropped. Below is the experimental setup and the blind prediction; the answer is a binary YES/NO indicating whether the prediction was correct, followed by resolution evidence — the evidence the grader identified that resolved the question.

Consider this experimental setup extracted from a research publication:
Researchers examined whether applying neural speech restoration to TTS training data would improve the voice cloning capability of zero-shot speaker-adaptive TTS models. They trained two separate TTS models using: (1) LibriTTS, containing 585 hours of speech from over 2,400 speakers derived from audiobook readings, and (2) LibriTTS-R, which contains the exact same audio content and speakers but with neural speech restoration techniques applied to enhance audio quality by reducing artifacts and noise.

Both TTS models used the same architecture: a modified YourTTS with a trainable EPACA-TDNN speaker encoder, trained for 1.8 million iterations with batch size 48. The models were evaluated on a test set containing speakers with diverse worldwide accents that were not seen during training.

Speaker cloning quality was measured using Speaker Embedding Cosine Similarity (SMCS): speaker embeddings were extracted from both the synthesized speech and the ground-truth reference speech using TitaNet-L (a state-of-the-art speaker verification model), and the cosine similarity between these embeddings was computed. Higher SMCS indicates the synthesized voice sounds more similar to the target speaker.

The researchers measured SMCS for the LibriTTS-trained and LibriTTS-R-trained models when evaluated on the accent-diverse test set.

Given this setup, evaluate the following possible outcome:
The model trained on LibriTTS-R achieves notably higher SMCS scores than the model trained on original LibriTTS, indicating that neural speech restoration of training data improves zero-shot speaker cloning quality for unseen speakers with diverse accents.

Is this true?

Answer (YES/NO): NO